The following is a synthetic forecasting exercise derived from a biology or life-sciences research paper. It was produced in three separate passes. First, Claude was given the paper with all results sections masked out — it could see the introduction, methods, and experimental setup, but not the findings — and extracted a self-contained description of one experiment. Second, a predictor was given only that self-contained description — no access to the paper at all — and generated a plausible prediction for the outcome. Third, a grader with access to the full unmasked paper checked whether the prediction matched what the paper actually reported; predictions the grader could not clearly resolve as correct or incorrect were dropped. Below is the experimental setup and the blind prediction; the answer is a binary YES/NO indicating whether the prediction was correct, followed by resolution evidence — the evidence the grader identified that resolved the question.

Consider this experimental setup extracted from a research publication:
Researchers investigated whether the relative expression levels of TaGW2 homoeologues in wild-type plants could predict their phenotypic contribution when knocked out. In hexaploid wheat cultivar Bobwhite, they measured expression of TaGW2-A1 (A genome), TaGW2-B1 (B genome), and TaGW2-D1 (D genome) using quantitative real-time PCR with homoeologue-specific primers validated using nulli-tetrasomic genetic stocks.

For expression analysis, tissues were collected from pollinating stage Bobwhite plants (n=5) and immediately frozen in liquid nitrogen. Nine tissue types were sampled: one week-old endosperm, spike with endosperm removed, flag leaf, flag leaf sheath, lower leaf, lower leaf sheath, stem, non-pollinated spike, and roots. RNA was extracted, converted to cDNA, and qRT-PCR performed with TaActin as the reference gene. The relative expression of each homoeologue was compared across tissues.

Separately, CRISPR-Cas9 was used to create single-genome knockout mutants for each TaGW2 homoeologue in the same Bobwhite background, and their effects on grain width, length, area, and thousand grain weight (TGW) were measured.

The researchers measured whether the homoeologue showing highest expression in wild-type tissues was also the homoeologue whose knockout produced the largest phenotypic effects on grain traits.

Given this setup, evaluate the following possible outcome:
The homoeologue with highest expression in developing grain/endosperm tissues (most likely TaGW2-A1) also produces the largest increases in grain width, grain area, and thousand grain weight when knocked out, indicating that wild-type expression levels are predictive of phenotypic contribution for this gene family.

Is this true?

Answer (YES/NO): NO